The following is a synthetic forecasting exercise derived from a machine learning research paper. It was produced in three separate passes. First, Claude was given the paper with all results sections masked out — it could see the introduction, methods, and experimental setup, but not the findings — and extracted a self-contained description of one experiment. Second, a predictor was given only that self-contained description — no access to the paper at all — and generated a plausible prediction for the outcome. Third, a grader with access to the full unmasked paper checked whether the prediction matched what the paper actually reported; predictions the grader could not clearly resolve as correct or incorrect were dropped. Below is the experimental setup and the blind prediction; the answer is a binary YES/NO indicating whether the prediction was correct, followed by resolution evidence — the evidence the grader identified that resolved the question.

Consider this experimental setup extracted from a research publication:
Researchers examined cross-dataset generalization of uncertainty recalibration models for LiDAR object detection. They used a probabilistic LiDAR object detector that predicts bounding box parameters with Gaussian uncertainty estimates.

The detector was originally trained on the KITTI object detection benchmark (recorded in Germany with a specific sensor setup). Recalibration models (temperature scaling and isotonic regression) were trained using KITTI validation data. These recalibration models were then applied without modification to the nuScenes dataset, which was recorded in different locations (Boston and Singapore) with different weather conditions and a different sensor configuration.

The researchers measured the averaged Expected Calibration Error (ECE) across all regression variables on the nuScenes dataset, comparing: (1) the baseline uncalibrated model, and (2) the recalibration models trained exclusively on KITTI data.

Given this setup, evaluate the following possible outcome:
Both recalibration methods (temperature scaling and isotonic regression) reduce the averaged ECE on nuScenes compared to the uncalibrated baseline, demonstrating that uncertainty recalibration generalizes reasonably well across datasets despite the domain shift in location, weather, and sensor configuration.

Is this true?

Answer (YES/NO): YES